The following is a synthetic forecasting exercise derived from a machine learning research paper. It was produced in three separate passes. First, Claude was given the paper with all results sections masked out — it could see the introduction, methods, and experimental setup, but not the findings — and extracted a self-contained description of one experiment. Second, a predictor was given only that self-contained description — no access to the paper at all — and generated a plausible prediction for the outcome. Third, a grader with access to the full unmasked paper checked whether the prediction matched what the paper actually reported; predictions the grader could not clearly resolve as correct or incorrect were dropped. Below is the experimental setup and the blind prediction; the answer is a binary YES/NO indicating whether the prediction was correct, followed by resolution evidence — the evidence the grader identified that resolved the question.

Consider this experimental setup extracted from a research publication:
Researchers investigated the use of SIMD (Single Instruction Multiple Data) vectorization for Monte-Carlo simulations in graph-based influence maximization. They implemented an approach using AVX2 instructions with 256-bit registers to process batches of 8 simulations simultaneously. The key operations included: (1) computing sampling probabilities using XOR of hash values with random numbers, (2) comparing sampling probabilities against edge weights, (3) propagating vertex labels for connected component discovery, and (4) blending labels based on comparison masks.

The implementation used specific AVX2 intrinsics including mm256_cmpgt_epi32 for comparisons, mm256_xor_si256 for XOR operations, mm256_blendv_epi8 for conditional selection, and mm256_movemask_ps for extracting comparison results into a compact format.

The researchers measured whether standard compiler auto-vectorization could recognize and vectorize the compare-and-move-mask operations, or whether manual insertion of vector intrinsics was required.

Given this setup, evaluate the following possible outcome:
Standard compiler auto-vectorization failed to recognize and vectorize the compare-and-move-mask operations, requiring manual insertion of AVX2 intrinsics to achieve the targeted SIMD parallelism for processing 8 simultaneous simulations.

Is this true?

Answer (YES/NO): YES